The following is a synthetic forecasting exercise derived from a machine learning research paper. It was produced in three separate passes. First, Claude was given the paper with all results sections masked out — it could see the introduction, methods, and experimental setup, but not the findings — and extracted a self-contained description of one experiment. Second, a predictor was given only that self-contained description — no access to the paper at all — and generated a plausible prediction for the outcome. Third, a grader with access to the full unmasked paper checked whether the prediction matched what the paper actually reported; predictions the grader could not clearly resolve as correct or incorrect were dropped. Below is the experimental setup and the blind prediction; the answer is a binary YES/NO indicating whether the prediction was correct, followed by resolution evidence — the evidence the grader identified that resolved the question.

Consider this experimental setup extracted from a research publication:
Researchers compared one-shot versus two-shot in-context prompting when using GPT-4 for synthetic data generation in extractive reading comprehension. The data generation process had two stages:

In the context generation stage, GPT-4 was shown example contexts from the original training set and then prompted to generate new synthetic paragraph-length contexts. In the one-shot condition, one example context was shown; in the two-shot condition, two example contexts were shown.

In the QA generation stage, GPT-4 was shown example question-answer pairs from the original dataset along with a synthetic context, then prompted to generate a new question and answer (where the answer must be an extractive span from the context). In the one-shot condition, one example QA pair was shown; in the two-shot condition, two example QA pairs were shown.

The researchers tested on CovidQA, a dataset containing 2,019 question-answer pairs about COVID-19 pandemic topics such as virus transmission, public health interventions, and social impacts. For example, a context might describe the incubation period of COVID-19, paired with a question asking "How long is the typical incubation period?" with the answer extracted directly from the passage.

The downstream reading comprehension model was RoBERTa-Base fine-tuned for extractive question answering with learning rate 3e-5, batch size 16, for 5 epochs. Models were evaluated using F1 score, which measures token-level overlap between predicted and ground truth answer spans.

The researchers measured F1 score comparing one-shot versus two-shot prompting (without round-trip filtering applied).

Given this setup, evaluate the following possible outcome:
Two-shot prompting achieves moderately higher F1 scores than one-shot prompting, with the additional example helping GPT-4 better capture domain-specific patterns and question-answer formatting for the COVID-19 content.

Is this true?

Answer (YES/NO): NO